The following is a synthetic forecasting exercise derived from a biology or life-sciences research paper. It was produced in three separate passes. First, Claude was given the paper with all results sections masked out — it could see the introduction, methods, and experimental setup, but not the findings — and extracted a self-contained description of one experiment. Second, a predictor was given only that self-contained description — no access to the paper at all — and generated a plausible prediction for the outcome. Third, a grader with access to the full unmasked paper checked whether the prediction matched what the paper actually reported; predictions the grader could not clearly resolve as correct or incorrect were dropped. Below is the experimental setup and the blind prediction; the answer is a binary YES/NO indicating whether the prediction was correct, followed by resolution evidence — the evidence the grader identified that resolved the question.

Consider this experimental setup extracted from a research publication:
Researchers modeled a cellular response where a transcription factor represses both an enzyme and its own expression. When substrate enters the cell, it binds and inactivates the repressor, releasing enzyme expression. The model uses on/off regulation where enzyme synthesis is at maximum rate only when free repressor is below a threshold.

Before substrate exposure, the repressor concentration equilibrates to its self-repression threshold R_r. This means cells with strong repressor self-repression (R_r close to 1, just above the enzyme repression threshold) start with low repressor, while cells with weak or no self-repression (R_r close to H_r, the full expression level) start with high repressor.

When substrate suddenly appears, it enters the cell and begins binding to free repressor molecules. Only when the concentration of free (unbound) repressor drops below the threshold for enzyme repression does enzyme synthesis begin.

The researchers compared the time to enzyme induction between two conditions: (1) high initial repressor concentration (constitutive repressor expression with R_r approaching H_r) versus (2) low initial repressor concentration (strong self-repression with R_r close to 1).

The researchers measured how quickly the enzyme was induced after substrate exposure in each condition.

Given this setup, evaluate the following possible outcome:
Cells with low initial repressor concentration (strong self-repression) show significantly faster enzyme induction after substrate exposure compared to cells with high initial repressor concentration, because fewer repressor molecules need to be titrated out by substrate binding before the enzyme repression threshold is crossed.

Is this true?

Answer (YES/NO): YES